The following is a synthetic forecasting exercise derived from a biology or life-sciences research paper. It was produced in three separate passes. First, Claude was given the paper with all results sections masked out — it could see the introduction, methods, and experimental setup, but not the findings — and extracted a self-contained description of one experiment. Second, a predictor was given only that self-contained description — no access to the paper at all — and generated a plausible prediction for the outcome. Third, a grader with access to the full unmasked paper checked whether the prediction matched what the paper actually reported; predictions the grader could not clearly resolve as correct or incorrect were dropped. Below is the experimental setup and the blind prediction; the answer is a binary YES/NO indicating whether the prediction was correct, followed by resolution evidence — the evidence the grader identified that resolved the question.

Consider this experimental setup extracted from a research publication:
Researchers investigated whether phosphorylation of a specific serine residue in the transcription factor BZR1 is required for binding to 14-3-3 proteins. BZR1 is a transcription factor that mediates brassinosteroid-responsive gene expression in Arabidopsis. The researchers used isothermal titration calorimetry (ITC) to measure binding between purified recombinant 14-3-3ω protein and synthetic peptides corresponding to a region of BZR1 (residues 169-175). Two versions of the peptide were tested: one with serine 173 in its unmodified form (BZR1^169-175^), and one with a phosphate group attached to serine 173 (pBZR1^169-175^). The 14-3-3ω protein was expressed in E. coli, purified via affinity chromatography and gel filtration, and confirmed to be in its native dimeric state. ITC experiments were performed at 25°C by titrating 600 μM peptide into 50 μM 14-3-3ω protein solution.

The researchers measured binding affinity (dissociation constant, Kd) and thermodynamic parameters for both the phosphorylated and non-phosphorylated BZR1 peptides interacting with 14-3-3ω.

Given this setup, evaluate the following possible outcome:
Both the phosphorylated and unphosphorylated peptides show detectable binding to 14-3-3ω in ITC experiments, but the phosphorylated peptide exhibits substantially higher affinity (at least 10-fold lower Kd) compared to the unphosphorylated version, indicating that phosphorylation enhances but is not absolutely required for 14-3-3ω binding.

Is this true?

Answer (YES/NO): NO